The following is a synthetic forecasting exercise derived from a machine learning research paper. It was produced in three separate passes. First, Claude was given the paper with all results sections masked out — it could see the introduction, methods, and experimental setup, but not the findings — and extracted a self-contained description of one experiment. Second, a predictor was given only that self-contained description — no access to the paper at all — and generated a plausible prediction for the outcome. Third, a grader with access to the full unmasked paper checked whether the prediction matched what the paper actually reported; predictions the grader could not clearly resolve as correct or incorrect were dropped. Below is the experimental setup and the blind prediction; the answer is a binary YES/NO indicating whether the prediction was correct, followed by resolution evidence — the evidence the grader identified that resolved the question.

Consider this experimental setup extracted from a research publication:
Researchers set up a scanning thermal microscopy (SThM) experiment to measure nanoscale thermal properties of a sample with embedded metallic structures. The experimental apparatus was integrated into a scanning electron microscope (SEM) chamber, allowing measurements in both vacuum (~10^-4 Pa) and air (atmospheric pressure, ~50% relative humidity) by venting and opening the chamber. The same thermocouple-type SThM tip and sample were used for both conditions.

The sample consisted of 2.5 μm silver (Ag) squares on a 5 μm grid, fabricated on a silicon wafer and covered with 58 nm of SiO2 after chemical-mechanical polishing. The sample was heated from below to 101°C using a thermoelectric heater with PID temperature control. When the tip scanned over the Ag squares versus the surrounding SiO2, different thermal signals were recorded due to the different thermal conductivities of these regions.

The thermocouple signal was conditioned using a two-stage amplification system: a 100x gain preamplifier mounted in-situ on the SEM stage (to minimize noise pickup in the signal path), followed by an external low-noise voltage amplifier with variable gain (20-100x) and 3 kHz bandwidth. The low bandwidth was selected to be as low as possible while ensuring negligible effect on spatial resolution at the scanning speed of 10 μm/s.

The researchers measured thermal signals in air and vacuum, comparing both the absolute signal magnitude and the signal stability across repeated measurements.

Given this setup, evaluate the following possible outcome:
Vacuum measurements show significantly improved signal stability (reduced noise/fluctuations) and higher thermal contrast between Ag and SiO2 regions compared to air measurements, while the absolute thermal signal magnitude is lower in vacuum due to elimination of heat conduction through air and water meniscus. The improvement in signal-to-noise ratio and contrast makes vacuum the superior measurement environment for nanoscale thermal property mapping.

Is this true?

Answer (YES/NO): NO